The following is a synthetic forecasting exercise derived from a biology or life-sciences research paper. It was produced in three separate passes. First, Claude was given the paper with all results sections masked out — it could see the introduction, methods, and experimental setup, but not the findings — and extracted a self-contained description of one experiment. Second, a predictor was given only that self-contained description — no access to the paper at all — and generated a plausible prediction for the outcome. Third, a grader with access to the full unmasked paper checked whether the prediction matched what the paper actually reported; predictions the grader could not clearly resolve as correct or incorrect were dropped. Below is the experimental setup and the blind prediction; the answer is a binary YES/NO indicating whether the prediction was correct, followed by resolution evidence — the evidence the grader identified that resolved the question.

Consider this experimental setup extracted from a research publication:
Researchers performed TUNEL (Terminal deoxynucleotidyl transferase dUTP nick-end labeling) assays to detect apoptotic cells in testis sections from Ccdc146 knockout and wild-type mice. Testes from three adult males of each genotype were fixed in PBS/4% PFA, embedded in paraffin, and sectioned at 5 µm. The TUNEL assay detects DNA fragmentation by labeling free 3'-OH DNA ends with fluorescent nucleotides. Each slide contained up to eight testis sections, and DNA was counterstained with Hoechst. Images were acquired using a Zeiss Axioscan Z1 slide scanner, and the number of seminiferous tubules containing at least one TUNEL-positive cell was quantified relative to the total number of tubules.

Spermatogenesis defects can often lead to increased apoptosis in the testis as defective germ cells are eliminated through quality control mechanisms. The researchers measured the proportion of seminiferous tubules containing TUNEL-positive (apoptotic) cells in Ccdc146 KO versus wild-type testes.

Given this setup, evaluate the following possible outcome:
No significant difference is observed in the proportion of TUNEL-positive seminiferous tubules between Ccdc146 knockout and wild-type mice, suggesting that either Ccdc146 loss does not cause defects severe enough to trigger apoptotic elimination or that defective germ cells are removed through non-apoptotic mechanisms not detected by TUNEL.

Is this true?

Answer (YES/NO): NO